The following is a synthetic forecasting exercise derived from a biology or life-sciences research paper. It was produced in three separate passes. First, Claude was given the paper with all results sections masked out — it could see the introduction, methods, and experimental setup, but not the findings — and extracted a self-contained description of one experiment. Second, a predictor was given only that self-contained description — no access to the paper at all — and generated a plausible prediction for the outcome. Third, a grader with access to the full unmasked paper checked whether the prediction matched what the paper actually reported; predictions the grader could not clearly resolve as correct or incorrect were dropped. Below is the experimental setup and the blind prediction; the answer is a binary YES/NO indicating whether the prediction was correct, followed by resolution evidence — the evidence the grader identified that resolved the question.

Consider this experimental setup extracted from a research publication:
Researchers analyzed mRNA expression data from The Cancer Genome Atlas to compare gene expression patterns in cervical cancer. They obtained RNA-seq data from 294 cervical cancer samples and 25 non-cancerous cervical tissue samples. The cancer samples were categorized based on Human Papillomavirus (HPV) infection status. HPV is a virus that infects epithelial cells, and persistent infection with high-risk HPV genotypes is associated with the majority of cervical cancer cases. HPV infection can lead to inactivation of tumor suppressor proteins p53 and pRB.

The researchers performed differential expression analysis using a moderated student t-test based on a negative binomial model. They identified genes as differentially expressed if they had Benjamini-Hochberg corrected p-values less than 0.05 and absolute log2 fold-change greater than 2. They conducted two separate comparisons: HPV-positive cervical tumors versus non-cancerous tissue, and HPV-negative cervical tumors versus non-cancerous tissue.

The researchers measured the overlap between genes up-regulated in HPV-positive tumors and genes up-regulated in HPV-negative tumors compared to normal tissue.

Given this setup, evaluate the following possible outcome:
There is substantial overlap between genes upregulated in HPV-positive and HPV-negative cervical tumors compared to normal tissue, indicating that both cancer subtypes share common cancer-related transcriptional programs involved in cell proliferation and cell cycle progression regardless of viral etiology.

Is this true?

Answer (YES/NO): NO